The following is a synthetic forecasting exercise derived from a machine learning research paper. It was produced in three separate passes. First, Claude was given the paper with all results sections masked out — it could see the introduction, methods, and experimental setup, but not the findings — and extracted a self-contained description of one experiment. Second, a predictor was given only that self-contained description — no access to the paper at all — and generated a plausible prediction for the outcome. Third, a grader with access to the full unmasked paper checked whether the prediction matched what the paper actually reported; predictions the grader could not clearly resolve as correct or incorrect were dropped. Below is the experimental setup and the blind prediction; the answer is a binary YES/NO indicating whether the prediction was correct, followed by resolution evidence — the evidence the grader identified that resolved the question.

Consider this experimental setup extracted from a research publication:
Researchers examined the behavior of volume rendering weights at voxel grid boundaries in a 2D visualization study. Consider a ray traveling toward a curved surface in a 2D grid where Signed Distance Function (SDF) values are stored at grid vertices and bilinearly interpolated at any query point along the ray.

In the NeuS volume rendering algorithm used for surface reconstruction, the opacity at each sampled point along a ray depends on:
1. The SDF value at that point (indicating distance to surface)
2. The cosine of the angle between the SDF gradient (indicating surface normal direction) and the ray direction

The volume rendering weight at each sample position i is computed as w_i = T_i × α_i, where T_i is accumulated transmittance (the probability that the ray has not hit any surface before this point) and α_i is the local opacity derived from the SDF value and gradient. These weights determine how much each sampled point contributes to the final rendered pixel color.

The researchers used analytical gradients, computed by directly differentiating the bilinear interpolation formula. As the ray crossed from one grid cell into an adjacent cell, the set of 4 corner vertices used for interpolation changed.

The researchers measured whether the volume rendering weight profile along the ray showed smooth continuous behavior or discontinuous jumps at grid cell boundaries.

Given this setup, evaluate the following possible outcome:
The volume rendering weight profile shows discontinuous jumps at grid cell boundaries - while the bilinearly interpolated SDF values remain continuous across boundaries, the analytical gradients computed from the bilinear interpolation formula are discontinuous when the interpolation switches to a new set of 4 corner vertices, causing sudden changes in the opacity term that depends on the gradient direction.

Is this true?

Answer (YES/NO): YES